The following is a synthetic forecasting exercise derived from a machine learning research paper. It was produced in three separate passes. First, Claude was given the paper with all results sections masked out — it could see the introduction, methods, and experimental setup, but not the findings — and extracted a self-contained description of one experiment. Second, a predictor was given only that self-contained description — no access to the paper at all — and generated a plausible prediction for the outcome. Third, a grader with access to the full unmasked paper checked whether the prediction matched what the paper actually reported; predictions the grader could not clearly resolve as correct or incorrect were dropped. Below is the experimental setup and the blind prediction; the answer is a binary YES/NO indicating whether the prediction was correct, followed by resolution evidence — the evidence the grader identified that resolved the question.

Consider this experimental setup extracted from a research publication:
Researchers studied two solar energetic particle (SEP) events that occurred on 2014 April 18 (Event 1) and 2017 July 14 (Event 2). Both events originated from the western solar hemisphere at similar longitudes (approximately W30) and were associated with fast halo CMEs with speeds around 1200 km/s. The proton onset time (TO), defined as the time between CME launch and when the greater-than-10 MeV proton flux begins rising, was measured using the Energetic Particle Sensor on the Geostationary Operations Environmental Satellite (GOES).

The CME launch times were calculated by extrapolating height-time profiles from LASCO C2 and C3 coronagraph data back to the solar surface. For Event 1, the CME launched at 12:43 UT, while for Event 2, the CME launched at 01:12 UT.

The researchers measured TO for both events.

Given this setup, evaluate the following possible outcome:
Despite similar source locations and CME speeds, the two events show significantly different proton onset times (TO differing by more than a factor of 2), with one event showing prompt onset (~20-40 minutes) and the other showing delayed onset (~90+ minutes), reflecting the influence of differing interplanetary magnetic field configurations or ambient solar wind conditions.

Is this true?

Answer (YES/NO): NO